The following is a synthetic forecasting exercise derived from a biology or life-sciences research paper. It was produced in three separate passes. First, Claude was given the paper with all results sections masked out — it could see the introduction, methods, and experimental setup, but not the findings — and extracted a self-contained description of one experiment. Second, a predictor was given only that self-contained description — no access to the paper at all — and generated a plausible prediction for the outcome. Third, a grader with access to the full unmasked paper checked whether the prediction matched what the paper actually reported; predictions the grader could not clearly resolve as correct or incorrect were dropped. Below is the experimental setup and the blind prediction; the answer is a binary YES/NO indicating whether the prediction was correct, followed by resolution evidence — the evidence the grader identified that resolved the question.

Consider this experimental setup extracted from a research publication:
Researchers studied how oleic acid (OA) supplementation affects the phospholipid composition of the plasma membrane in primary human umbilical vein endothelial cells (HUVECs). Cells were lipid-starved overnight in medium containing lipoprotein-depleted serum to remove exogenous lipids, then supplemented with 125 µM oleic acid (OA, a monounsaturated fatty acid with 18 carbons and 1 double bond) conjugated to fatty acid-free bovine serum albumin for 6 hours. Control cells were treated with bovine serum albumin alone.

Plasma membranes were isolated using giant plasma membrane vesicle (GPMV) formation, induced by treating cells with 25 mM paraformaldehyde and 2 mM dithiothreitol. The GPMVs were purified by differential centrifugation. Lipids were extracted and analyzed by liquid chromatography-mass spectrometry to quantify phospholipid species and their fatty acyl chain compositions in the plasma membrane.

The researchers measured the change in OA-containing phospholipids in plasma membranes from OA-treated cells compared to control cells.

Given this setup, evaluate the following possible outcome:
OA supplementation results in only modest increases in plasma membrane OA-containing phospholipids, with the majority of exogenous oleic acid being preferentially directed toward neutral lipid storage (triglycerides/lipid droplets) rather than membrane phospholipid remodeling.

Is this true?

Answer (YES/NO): NO